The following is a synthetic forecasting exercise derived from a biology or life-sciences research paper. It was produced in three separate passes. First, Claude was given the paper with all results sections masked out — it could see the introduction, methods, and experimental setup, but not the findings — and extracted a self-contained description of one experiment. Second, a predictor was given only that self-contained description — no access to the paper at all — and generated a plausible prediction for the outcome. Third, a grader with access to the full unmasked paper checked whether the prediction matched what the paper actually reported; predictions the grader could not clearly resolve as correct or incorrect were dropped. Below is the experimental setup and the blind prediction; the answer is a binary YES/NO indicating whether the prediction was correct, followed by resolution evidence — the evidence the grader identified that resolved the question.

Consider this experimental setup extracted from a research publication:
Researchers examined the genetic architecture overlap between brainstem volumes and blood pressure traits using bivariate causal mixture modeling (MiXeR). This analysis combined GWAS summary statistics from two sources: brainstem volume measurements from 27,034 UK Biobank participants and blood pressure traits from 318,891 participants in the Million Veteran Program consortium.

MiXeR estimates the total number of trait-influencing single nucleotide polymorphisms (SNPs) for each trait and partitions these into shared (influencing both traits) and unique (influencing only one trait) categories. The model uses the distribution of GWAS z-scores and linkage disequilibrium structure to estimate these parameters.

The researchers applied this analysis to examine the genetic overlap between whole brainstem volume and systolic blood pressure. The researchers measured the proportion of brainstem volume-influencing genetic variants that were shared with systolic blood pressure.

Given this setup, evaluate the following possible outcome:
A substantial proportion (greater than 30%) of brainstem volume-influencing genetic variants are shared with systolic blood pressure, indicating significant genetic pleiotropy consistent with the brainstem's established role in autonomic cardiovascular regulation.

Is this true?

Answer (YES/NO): YES